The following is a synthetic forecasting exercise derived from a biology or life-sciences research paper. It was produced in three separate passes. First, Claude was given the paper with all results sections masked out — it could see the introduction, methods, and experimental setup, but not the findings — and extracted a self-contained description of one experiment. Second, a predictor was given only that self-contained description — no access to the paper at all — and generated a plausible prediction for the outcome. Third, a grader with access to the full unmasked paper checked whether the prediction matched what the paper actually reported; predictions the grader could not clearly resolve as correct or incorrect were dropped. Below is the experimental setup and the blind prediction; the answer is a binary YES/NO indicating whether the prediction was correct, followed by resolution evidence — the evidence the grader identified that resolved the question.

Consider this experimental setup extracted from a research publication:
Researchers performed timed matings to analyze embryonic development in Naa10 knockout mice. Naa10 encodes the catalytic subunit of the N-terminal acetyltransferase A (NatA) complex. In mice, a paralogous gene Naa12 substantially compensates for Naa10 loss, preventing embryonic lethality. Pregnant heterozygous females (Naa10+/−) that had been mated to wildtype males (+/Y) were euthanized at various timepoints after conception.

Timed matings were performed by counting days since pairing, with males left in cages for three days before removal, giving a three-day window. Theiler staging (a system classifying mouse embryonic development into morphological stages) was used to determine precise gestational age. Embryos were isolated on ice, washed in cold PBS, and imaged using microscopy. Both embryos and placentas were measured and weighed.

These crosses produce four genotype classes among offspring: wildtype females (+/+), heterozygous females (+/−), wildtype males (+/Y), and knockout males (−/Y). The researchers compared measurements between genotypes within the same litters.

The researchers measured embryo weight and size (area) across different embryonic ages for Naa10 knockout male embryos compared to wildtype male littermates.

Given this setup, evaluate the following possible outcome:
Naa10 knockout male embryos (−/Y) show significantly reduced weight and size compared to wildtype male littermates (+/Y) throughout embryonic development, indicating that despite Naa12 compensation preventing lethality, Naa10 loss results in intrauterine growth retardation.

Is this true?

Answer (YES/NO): NO